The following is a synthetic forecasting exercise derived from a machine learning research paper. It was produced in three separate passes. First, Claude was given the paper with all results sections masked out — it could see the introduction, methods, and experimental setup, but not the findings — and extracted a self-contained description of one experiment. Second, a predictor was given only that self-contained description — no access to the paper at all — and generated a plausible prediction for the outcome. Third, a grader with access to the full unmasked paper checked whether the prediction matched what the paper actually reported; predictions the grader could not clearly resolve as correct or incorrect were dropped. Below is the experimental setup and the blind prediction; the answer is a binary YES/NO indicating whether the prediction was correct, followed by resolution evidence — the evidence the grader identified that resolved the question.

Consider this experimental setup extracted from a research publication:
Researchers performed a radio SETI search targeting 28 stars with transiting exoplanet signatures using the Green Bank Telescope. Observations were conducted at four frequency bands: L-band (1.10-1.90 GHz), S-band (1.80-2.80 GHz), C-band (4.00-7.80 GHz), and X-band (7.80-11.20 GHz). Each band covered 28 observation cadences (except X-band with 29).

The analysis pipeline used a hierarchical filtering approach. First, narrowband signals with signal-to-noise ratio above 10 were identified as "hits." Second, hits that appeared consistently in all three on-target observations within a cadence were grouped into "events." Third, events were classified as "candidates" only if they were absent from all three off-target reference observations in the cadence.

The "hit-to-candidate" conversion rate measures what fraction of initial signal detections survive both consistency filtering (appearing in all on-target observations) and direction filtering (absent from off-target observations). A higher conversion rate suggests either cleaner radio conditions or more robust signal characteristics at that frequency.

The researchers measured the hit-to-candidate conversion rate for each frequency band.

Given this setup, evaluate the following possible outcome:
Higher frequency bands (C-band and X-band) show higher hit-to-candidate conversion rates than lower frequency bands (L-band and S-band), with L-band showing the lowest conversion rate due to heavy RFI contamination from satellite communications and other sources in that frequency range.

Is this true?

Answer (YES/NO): NO